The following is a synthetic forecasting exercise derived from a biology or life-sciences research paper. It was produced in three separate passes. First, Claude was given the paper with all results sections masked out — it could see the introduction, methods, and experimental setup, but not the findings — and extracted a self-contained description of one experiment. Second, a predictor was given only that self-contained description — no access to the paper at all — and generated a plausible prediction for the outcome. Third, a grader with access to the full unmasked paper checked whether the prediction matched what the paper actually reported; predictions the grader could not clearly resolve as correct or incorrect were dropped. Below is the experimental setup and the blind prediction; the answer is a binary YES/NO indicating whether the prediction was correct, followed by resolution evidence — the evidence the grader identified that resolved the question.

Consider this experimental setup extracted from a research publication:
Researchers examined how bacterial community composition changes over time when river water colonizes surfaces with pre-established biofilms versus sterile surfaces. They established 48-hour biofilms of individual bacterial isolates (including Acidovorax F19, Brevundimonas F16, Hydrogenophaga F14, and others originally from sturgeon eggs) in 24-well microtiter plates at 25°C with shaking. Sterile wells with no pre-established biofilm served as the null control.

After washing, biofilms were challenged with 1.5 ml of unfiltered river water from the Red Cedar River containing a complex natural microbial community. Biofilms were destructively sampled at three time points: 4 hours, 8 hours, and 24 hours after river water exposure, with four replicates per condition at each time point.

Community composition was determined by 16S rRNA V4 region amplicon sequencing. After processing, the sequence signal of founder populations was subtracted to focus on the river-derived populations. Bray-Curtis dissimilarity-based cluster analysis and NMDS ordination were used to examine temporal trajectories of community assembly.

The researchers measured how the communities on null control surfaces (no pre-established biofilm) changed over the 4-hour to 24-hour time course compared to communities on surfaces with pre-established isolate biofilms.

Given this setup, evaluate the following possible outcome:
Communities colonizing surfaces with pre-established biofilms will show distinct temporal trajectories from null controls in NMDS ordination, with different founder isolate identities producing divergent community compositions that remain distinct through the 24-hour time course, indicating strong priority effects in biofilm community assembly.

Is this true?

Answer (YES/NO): YES